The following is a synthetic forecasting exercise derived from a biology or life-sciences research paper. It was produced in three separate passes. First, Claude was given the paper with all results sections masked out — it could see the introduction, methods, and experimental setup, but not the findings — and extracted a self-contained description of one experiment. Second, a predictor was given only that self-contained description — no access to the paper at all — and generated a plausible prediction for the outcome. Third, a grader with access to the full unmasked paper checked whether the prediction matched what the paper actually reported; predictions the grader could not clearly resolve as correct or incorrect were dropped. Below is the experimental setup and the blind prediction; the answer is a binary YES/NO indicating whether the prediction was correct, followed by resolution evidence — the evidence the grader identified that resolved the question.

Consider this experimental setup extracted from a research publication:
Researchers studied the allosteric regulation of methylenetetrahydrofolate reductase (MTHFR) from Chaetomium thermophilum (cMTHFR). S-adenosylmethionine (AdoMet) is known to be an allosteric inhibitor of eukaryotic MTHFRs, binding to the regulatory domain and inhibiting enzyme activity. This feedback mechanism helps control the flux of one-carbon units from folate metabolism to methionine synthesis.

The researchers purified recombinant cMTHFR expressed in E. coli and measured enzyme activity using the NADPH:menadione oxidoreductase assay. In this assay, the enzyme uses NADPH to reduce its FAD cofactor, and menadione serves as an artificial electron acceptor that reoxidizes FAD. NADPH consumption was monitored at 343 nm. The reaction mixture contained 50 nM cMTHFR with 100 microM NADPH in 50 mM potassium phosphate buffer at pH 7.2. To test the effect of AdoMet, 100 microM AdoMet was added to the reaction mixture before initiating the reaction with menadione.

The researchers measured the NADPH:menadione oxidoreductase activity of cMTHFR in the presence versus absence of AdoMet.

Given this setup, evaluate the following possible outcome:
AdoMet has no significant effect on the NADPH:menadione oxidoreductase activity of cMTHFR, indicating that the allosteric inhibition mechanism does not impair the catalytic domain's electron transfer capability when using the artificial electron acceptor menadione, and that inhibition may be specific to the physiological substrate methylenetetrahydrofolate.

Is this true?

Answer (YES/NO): NO